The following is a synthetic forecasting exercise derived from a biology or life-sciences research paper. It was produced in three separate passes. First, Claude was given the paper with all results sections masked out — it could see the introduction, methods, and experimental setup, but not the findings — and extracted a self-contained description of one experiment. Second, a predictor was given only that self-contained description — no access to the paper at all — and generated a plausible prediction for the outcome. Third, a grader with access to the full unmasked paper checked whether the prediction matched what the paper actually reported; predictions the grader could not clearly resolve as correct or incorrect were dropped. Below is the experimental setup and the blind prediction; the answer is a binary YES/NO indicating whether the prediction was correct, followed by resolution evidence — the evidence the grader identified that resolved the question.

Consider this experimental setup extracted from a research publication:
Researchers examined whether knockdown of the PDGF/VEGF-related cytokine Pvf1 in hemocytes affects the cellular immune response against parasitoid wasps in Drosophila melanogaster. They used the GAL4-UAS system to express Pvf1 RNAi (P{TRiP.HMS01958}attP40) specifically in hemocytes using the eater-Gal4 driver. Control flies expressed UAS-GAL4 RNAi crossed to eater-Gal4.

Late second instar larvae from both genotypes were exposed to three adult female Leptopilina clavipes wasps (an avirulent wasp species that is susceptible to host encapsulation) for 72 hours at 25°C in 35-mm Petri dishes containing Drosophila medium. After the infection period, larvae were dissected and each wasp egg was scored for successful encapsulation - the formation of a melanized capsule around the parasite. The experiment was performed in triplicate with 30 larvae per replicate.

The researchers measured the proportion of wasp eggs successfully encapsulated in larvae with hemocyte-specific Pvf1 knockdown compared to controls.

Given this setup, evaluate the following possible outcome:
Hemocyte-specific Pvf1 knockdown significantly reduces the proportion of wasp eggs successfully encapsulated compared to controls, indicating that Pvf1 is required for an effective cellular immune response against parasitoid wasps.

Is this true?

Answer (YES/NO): NO